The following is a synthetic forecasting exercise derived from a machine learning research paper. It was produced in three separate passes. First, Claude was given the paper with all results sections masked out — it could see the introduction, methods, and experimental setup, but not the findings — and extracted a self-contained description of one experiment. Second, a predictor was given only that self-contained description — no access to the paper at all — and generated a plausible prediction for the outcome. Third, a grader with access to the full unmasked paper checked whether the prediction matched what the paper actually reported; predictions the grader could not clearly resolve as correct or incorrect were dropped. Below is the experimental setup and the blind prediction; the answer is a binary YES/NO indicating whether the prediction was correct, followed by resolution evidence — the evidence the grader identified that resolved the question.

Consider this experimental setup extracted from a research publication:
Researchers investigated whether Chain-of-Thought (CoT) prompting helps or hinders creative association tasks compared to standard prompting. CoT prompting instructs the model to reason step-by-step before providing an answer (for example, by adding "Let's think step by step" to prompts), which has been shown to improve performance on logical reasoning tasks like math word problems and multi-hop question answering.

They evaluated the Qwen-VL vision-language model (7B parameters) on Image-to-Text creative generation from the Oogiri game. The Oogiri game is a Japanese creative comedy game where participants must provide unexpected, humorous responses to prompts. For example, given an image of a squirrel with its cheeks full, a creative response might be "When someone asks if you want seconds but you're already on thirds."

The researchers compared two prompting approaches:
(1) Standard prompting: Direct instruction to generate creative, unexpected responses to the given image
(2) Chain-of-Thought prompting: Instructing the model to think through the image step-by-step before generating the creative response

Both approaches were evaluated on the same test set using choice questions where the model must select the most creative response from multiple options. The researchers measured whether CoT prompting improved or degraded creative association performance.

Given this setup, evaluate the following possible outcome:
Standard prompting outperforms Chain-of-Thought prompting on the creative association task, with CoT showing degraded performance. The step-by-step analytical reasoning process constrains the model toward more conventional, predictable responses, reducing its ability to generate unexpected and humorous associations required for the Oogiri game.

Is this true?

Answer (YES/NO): YES